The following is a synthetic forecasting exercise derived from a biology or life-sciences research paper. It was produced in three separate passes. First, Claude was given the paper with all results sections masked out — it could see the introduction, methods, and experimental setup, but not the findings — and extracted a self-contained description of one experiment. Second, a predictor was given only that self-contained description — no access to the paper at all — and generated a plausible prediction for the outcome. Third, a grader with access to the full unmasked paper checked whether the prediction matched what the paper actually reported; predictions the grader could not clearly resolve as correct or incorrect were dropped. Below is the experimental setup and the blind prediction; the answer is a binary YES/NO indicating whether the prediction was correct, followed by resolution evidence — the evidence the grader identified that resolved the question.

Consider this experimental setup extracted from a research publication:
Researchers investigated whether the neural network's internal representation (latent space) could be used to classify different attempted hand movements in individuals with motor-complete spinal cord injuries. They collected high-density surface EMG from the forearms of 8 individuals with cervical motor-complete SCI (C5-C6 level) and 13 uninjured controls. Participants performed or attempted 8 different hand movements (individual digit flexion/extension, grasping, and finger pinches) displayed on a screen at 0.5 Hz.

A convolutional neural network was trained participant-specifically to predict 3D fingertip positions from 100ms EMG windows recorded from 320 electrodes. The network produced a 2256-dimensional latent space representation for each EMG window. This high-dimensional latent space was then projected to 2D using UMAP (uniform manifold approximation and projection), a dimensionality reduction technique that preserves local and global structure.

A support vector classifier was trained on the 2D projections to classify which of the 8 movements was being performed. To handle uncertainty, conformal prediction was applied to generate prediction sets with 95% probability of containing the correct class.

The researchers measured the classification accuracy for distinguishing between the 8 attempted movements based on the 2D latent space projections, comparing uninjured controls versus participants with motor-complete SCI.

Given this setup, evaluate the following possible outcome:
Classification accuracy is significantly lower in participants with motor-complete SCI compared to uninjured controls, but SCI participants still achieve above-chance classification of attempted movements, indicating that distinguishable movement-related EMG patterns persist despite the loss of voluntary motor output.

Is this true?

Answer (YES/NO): NO